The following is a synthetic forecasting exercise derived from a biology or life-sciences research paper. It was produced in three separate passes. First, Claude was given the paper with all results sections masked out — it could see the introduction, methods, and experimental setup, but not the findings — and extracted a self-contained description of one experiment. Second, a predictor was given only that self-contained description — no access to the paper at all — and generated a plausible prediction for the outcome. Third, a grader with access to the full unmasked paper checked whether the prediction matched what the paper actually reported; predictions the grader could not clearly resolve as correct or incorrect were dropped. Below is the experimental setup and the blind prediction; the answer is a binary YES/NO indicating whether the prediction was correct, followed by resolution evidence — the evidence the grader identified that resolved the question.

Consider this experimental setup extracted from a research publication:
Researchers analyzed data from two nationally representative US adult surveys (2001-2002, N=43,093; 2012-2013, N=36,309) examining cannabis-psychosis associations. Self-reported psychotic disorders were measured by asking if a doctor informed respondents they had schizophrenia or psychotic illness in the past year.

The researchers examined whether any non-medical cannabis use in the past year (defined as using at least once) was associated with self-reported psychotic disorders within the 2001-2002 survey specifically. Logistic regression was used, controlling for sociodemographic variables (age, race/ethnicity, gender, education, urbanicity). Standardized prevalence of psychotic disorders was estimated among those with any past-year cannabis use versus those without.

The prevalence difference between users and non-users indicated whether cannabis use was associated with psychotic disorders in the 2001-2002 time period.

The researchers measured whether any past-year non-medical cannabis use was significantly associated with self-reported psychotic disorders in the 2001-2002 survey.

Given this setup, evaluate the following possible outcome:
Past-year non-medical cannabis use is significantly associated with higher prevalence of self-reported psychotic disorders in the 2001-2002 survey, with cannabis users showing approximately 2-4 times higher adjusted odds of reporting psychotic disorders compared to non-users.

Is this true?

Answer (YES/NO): NO